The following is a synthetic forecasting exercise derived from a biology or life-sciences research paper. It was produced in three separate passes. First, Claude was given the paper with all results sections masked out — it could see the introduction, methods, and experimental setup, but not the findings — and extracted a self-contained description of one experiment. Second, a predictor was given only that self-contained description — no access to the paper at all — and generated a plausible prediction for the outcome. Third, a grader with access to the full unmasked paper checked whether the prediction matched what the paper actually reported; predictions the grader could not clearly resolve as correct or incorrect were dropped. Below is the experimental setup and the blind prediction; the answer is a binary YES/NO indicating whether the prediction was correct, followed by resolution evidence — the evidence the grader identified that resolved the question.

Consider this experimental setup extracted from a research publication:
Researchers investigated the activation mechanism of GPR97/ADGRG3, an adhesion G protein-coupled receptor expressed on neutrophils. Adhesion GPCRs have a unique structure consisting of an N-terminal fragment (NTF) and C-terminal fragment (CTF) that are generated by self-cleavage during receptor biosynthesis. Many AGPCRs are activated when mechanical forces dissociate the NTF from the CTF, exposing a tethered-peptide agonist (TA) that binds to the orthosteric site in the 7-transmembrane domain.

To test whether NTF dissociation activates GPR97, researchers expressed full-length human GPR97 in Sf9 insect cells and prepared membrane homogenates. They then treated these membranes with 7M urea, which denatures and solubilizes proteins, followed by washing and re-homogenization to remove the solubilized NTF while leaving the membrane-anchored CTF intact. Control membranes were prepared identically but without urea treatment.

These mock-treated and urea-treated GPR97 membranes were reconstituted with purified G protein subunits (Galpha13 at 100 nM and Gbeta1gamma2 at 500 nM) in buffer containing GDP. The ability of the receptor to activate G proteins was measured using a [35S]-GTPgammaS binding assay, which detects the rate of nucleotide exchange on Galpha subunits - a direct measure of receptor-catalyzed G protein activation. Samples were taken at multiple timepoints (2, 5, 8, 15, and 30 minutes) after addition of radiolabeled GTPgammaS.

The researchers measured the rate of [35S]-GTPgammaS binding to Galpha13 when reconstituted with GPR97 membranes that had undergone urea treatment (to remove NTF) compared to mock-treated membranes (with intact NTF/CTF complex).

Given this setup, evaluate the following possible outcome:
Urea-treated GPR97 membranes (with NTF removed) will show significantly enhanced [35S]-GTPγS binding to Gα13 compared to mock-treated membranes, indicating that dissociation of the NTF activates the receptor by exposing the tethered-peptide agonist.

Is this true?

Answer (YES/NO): YES